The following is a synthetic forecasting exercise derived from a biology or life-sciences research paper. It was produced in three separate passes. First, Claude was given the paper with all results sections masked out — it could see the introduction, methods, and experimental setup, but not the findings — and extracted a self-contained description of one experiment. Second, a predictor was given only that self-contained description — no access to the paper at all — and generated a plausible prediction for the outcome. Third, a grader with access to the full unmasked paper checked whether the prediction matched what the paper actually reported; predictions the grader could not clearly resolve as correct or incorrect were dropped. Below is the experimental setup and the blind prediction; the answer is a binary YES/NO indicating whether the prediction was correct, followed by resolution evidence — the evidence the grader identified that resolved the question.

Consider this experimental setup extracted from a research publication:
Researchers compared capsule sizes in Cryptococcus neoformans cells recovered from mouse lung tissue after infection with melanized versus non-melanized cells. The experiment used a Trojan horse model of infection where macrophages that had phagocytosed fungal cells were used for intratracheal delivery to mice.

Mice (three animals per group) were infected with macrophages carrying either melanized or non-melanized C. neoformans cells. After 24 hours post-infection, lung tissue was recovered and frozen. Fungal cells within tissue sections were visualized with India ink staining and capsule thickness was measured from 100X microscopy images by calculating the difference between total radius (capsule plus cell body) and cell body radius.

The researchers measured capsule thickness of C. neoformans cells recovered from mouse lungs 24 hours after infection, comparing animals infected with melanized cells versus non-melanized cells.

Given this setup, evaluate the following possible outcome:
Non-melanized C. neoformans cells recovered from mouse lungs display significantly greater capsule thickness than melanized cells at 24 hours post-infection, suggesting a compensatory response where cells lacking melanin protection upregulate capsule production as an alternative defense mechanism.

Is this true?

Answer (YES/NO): YES